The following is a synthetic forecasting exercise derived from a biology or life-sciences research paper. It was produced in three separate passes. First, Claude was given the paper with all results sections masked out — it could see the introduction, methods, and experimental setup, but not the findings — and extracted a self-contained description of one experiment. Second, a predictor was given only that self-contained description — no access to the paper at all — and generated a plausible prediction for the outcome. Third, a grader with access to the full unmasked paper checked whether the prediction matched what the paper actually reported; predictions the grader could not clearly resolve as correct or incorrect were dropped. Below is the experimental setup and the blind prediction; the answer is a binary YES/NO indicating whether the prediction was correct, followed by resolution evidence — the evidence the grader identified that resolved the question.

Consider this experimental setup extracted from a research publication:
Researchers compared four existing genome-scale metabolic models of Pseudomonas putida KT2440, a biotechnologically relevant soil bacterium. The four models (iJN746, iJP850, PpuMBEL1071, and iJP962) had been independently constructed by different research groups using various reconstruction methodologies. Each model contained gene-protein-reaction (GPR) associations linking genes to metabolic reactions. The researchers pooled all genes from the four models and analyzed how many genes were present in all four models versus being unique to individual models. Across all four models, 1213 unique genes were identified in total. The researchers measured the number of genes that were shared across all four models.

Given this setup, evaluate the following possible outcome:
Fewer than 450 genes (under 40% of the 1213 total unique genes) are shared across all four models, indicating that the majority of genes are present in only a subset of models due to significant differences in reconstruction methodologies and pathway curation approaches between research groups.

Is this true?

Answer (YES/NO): NO